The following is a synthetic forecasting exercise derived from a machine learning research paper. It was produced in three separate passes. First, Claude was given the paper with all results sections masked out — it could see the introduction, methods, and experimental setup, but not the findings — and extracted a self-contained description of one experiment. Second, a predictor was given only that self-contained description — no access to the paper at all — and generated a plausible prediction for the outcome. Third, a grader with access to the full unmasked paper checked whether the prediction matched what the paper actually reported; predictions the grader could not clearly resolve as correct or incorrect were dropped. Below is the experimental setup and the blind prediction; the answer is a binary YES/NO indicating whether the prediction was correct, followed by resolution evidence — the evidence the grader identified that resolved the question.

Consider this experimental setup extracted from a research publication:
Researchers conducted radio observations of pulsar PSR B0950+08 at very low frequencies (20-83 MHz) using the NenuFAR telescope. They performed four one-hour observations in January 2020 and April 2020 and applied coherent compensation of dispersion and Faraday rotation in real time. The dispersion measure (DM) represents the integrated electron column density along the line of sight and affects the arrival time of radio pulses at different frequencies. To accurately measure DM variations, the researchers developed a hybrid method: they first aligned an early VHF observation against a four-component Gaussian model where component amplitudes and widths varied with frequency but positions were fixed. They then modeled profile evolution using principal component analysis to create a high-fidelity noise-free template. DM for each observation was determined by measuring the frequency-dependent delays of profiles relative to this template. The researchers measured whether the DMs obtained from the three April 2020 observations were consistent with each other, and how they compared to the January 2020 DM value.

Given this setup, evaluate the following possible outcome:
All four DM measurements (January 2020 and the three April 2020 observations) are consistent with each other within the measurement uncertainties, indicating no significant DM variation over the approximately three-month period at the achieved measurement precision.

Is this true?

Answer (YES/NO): NO